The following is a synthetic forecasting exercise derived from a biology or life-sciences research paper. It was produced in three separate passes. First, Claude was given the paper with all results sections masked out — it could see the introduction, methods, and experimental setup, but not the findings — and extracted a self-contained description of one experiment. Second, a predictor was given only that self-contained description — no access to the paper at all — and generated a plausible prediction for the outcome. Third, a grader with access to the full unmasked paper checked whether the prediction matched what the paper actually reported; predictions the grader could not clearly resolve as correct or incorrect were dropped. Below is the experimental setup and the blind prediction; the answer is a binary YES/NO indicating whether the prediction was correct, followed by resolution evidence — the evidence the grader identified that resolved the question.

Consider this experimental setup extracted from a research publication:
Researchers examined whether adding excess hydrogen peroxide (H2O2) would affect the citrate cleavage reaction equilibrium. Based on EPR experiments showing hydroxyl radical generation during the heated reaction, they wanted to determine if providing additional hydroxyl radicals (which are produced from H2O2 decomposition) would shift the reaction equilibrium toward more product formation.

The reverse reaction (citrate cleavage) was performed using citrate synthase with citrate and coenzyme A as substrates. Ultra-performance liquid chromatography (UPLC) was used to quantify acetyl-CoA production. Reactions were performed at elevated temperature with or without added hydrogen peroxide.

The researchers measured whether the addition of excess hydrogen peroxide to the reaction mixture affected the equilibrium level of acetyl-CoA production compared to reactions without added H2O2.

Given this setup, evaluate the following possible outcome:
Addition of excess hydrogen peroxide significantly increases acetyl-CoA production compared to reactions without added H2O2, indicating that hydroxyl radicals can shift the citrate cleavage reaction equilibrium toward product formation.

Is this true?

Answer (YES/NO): NO